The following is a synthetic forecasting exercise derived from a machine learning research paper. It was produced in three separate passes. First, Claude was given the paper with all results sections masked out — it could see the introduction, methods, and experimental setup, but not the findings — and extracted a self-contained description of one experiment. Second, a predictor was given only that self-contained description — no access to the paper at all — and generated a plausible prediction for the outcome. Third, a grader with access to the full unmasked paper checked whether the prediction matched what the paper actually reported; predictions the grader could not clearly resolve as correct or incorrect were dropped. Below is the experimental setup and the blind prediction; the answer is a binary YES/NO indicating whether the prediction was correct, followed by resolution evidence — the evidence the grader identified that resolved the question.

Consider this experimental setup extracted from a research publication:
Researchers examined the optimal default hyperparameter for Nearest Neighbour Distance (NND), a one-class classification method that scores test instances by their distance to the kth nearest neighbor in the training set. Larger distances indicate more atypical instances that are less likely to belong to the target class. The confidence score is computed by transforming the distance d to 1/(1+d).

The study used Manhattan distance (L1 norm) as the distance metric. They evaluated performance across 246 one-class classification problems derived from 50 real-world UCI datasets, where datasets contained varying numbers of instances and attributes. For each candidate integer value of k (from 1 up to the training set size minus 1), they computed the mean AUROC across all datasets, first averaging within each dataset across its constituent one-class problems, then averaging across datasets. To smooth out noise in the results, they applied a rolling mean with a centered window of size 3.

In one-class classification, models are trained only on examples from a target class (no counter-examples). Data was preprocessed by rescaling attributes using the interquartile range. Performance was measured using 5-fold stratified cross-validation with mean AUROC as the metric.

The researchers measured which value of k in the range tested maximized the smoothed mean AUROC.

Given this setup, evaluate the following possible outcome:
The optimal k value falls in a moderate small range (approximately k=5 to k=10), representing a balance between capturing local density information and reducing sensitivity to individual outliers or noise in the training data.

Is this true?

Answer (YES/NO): NO